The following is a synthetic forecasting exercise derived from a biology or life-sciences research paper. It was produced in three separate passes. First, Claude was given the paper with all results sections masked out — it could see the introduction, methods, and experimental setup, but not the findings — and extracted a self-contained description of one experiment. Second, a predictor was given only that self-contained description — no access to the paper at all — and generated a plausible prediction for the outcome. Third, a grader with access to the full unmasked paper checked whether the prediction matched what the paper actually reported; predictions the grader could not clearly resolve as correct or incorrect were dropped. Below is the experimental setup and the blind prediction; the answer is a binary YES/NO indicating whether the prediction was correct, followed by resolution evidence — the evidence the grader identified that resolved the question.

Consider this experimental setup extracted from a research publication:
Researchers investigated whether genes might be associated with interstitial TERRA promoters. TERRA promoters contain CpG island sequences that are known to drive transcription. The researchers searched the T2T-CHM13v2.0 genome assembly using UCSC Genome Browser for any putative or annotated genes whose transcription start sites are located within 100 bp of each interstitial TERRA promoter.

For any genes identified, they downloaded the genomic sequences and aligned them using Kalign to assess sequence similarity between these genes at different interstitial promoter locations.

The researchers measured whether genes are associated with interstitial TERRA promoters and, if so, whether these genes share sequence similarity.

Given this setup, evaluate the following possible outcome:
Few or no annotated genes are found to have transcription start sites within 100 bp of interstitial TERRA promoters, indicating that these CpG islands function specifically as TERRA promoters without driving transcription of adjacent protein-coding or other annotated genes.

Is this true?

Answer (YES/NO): NO